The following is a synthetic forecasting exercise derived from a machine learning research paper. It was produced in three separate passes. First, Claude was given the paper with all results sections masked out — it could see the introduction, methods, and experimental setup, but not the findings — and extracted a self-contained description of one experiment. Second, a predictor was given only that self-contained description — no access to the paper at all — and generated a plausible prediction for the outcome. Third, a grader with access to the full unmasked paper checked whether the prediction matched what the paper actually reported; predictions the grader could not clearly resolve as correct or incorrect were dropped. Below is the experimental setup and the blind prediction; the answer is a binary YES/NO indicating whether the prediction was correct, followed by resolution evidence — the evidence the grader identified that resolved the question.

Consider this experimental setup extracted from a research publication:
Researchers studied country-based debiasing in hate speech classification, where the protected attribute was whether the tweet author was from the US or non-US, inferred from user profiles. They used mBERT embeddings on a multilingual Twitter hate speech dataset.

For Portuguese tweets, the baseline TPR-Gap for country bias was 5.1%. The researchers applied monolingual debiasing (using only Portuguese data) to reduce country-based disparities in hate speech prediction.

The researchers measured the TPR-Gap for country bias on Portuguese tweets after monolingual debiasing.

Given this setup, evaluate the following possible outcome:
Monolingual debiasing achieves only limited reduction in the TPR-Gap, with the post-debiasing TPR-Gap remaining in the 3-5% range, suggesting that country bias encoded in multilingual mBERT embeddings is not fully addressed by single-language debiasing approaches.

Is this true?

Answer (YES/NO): NO